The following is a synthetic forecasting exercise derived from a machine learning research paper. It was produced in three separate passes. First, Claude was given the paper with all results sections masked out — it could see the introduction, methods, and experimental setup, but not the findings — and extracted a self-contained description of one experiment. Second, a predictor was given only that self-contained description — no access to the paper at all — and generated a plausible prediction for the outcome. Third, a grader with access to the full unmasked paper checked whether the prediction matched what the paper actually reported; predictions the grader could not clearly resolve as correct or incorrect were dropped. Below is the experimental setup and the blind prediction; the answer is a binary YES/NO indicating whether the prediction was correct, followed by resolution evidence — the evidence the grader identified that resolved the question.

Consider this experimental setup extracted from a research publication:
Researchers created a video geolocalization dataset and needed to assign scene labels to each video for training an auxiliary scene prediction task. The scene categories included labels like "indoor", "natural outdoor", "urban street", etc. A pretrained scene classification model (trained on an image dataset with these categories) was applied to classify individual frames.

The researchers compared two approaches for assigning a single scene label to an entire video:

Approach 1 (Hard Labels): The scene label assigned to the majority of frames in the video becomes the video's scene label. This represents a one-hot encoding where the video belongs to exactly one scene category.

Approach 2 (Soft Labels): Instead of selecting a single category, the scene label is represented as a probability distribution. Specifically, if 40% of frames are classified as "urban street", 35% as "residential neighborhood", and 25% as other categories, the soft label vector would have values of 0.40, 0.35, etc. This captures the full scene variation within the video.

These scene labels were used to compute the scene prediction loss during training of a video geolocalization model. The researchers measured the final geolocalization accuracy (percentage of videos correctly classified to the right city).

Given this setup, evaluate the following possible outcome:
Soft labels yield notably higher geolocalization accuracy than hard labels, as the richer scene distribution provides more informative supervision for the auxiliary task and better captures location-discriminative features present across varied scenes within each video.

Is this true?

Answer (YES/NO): NO